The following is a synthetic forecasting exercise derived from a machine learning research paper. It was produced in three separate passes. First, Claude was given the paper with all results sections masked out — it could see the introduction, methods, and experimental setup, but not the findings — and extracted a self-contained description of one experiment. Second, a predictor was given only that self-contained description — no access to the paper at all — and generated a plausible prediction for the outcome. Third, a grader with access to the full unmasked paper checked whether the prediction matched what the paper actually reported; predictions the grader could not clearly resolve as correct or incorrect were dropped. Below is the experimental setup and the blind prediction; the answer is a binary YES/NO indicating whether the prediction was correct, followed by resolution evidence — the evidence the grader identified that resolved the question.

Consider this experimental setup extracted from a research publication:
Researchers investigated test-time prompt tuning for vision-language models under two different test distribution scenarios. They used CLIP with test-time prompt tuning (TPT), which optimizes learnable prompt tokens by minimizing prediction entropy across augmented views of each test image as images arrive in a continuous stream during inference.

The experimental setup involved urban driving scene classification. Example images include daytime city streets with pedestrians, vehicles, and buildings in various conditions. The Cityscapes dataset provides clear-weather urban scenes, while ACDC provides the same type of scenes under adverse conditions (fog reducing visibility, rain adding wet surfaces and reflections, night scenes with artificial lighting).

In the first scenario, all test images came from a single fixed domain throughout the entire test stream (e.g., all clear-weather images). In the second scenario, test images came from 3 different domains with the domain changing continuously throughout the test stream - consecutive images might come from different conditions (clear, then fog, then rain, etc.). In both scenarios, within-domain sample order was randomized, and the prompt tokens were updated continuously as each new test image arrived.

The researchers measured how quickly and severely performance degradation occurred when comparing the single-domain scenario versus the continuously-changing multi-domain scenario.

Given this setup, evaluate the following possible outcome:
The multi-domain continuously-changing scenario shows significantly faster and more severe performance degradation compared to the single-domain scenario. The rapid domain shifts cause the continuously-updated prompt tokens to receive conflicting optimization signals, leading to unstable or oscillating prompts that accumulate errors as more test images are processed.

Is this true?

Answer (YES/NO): YES